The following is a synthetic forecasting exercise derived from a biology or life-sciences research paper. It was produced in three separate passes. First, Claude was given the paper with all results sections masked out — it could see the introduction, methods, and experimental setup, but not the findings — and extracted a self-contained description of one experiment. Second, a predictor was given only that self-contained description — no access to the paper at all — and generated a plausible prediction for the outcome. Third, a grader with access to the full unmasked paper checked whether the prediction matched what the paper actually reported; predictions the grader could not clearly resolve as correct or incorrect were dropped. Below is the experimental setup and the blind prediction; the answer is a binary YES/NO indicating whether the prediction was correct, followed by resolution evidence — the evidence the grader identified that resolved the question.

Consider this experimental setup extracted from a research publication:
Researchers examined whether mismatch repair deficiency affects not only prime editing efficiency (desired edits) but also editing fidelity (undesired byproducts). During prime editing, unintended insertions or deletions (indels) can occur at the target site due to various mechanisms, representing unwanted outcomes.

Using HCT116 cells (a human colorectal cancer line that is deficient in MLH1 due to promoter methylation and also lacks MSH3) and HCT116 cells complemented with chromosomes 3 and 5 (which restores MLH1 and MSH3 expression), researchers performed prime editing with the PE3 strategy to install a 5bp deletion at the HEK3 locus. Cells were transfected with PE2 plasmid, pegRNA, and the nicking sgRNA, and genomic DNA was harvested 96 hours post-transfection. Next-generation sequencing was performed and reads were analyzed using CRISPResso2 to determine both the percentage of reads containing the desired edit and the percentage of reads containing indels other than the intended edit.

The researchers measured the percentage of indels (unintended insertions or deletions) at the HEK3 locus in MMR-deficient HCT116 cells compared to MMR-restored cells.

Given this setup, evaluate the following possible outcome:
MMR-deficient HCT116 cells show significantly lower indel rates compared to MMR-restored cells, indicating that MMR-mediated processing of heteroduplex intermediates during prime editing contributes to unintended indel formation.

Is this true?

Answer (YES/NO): NO